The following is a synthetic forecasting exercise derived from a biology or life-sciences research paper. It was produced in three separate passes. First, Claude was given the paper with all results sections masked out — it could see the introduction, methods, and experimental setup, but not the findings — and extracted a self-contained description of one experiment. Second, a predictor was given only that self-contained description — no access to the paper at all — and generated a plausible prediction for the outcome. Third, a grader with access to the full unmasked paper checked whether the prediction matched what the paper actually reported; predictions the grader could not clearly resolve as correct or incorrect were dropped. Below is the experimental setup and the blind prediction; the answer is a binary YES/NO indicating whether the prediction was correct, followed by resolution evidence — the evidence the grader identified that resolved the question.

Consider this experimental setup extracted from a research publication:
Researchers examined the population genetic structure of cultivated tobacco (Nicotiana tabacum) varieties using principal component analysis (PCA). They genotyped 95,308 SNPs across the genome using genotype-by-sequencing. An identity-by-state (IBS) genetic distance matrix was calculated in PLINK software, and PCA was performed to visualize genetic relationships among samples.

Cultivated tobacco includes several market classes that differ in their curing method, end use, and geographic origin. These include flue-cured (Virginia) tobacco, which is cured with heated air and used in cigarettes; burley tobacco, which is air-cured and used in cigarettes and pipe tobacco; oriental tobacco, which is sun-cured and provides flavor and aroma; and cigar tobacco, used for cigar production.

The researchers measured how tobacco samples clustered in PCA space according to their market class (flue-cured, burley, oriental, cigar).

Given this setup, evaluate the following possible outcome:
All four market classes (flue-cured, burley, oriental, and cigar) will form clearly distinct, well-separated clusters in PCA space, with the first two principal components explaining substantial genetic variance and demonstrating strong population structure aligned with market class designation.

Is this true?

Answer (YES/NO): NO